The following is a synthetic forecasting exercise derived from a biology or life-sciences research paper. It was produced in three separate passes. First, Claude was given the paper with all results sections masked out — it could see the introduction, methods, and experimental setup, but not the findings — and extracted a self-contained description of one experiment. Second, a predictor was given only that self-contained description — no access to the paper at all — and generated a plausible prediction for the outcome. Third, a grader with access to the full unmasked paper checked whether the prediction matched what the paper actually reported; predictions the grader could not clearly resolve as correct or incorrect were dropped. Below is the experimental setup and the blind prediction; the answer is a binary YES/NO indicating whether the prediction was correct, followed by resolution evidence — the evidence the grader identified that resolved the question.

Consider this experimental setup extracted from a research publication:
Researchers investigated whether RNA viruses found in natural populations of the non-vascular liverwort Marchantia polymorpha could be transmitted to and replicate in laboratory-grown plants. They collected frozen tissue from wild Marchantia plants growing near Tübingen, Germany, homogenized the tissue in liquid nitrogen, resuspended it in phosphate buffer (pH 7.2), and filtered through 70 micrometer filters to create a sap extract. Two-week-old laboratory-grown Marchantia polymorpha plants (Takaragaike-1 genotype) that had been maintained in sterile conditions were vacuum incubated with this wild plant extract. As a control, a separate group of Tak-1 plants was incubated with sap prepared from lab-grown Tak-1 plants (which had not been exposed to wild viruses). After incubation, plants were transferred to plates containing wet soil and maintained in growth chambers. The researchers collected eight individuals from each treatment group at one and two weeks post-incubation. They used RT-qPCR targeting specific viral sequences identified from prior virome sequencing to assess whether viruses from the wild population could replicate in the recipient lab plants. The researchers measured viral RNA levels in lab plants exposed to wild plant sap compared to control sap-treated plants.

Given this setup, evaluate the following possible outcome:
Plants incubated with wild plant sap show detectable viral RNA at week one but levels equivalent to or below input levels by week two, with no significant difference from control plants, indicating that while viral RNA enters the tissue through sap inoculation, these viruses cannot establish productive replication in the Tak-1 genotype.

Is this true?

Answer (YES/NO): NO